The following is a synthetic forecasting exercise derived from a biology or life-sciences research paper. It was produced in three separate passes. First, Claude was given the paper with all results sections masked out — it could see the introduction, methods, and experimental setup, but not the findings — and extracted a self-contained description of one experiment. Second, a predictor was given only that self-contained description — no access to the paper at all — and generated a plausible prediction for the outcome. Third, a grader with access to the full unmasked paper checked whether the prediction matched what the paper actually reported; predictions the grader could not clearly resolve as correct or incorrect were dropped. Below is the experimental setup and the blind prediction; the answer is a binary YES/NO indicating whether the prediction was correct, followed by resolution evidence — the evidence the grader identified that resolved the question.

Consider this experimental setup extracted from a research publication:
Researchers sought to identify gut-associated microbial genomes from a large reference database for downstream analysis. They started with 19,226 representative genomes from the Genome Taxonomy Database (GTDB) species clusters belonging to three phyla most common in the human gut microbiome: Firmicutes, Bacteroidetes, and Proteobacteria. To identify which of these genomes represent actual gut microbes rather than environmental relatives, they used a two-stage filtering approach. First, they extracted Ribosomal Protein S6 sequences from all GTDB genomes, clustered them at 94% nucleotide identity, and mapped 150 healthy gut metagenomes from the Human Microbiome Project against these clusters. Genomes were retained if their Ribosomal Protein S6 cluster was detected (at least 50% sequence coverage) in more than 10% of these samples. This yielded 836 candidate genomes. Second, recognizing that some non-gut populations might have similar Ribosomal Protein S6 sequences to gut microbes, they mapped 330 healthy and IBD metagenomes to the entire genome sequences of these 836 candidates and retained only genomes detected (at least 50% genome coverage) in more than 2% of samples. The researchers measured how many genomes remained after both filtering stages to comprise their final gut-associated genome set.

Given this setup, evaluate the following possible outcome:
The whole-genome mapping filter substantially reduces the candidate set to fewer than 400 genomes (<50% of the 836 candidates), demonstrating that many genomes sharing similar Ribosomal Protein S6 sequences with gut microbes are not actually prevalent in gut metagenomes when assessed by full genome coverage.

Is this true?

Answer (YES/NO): YES